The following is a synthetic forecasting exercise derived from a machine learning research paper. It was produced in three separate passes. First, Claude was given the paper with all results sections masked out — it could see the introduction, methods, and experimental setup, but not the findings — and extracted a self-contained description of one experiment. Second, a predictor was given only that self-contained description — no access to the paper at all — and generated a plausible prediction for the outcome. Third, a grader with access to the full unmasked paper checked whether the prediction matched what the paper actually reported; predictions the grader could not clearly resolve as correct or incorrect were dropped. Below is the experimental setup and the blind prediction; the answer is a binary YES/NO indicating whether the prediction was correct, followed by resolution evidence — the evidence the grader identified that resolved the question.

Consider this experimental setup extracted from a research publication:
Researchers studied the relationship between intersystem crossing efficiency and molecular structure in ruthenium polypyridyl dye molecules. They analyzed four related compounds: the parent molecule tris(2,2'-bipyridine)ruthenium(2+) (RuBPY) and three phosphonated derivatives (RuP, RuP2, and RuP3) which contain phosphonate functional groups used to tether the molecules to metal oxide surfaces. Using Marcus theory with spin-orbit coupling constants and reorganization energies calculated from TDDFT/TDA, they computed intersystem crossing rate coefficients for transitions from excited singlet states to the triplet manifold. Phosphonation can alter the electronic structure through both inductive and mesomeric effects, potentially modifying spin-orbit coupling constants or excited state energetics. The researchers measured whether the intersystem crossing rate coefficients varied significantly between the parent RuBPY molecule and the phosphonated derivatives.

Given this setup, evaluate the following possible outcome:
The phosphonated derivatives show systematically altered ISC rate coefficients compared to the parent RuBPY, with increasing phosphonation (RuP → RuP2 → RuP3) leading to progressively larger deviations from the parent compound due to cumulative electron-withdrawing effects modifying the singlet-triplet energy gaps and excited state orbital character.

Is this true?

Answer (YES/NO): NO